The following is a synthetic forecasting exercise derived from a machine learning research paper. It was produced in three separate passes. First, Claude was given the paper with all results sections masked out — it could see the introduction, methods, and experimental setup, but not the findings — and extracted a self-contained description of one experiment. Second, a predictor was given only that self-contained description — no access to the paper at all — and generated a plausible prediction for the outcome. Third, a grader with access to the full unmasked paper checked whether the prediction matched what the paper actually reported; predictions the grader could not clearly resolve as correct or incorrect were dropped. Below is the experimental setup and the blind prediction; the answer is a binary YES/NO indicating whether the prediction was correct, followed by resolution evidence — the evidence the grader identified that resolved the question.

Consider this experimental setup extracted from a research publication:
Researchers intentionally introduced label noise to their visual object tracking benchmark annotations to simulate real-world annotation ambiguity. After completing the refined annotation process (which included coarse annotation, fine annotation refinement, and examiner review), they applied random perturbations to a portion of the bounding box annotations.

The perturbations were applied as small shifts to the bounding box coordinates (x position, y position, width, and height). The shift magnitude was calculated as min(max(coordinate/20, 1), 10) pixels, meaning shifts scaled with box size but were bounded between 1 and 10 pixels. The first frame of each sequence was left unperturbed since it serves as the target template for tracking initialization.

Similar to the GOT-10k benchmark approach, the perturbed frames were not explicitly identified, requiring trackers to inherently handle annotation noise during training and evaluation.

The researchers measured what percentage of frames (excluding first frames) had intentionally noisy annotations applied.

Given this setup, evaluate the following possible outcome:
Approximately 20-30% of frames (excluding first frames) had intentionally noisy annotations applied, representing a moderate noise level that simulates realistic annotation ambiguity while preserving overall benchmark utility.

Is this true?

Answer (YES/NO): NO